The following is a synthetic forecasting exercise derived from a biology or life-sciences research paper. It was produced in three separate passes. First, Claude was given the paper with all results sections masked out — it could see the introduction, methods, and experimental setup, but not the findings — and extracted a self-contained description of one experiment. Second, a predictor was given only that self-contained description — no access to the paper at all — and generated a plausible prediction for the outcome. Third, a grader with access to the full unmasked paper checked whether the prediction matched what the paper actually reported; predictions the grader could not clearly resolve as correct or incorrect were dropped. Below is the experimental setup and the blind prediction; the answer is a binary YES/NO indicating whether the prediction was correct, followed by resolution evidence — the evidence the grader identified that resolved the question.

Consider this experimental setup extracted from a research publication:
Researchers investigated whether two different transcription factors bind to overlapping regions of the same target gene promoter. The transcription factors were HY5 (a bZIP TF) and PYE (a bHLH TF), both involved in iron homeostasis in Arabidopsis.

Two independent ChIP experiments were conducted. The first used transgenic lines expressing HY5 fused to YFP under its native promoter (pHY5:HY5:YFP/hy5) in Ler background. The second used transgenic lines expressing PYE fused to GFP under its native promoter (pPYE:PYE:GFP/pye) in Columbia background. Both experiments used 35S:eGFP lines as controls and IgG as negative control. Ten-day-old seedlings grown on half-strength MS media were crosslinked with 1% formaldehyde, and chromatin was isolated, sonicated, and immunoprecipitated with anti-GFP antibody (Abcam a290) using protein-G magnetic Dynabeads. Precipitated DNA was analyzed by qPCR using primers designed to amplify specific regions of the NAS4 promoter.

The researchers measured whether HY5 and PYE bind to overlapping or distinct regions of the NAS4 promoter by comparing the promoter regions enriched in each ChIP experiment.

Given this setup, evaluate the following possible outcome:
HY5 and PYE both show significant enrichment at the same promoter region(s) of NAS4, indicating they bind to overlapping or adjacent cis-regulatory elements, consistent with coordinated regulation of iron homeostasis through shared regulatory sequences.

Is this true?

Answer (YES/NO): YES